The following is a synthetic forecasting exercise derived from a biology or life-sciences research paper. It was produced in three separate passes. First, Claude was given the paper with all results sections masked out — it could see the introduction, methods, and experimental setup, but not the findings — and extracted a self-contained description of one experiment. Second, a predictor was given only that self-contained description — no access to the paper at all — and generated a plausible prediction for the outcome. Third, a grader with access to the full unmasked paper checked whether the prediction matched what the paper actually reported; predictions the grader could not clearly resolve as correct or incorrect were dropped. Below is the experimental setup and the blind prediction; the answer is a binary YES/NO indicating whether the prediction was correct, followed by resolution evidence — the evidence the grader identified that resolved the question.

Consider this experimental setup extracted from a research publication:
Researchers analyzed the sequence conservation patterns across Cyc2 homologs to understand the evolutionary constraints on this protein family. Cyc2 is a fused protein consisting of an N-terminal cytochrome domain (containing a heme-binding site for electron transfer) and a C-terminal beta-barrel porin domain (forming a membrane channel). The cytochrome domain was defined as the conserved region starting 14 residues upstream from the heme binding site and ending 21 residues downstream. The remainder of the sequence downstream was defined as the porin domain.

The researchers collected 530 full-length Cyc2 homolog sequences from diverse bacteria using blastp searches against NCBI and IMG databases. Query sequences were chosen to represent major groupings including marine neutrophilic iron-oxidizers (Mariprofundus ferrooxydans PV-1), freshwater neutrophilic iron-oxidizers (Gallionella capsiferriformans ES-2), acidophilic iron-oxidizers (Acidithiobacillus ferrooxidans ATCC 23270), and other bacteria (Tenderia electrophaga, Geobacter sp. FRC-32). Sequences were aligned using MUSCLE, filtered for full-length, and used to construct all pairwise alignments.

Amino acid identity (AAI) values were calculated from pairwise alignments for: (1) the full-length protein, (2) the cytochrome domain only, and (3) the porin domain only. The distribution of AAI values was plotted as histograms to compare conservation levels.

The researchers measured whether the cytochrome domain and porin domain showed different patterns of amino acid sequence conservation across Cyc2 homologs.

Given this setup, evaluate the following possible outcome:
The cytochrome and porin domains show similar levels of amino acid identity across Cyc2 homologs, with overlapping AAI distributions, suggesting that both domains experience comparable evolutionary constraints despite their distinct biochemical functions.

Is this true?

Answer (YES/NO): NO